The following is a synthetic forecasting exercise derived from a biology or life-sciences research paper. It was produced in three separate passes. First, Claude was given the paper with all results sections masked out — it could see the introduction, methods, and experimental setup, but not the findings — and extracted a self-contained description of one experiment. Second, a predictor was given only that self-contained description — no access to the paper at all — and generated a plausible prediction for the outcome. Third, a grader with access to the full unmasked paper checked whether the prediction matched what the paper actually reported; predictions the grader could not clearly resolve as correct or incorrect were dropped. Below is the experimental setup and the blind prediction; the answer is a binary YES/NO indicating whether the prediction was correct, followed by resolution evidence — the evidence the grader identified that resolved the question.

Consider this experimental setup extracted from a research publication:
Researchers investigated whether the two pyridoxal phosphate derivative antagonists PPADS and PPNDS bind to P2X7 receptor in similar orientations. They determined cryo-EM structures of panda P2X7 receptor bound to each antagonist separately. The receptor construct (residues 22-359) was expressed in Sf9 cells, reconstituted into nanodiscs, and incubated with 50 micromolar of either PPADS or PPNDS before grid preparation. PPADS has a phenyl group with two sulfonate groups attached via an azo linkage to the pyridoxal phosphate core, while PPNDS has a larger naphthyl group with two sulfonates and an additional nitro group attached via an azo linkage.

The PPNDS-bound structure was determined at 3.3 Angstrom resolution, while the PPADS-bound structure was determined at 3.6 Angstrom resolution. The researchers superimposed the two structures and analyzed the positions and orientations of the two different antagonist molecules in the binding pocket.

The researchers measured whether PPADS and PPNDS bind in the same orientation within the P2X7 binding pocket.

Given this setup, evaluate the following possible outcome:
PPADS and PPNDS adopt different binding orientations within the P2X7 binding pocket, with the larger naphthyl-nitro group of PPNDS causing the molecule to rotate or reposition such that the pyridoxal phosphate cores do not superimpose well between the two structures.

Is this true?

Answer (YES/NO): NO